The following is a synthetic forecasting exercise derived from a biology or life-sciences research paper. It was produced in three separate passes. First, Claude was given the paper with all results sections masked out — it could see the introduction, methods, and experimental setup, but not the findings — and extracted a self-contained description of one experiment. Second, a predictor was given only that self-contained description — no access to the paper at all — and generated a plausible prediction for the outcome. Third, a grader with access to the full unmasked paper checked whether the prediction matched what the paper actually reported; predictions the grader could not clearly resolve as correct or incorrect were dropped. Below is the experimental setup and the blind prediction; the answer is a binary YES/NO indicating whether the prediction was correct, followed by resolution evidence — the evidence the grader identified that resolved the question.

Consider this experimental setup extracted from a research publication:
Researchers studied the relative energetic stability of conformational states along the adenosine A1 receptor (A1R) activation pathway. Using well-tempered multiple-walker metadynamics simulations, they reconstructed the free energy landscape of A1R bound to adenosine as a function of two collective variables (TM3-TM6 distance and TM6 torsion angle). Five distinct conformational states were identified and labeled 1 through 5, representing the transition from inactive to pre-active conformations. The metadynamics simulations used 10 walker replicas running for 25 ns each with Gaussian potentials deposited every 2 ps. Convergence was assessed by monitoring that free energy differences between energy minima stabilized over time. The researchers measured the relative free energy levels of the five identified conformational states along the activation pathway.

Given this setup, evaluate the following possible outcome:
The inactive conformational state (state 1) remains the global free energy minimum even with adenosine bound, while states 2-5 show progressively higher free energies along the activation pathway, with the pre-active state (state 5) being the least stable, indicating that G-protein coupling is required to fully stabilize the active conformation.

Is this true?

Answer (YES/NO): NO